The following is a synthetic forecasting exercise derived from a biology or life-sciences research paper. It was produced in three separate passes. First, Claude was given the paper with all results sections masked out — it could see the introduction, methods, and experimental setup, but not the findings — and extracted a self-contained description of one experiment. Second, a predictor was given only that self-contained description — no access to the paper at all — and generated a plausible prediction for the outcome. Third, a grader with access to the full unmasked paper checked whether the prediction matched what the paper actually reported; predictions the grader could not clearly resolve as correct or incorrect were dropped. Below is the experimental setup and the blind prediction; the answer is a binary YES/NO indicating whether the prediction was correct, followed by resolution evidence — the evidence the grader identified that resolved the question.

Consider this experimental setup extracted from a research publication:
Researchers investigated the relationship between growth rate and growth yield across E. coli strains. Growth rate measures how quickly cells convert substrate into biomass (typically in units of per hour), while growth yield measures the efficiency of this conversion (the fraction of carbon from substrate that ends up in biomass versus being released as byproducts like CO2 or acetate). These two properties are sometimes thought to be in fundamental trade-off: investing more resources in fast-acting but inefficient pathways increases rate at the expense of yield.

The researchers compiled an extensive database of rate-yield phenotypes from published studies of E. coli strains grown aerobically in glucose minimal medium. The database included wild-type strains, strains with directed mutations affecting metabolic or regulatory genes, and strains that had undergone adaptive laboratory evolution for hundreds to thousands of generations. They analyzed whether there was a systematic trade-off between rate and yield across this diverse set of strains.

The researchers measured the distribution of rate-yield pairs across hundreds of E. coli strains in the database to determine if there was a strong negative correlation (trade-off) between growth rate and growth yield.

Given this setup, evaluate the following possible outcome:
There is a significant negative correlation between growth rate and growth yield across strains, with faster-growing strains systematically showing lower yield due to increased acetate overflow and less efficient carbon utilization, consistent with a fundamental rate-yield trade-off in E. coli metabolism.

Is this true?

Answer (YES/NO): NO